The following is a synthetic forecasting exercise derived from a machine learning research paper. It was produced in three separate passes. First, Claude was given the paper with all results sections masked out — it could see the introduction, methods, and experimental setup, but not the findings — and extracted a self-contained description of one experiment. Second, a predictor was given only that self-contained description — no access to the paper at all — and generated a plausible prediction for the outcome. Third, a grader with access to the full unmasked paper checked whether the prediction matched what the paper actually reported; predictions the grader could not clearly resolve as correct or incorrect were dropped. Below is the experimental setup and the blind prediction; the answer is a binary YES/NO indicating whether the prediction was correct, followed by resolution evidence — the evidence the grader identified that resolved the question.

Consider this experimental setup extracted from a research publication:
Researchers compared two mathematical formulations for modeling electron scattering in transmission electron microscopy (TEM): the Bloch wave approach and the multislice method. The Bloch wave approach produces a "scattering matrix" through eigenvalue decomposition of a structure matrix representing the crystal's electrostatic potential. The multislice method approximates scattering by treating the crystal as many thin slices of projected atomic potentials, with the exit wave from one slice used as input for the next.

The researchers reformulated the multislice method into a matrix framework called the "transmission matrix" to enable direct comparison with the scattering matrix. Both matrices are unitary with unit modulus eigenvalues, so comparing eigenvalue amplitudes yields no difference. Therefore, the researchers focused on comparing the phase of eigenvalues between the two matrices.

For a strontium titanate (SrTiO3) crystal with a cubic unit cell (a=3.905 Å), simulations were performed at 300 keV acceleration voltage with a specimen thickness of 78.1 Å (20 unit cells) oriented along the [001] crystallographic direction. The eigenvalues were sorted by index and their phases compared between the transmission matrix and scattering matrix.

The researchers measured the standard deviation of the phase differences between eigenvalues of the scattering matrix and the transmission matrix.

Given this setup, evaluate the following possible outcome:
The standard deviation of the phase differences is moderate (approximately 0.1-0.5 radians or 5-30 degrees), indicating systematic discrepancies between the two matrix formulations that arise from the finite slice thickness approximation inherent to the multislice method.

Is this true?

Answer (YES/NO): NO